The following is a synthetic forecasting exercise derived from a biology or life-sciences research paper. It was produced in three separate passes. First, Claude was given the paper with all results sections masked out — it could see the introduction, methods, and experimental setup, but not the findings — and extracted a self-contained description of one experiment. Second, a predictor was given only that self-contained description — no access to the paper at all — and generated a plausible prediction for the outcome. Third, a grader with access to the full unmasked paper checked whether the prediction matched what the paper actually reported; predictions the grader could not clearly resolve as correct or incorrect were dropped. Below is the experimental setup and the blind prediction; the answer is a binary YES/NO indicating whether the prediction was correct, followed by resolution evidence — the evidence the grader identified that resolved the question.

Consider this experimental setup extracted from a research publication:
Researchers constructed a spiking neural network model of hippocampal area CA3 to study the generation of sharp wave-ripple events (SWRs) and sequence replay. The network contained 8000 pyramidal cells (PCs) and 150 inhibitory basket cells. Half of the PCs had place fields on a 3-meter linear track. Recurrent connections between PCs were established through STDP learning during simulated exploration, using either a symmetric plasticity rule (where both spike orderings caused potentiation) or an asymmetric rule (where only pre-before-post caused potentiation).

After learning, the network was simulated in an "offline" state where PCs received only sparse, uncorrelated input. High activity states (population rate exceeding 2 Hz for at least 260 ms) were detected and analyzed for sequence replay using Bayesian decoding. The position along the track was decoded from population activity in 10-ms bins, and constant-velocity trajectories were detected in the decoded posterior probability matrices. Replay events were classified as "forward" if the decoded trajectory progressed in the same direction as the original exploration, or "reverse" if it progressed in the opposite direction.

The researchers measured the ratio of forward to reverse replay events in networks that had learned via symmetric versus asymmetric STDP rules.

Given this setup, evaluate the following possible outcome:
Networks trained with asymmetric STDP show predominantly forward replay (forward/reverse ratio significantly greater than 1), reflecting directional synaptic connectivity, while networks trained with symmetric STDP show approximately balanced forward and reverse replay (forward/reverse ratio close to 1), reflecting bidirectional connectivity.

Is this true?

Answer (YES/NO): YES